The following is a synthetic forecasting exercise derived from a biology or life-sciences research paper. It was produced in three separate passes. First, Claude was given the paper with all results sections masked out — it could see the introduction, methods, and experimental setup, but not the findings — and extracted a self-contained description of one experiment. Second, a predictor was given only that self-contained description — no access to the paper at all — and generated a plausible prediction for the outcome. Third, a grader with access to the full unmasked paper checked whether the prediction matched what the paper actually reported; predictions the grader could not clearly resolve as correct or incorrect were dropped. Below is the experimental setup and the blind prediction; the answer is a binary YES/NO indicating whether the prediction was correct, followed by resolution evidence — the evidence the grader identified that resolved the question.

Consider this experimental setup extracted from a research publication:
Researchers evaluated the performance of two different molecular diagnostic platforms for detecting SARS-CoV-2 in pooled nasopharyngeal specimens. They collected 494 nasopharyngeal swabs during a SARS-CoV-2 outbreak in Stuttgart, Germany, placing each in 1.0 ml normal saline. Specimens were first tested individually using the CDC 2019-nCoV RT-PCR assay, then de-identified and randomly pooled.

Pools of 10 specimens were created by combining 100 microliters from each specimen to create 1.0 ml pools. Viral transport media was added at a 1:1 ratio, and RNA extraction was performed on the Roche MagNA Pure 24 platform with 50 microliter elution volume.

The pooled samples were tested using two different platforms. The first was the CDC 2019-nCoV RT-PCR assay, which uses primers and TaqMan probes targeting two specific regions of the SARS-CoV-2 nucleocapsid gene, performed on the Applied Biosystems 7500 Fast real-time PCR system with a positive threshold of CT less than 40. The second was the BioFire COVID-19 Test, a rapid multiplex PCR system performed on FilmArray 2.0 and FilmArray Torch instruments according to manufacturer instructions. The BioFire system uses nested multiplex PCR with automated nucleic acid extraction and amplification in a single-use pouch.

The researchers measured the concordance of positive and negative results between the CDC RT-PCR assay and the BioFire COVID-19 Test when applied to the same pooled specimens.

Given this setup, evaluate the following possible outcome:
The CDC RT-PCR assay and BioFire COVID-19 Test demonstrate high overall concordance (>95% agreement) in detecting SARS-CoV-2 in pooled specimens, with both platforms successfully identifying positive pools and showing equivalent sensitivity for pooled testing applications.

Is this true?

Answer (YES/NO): YES